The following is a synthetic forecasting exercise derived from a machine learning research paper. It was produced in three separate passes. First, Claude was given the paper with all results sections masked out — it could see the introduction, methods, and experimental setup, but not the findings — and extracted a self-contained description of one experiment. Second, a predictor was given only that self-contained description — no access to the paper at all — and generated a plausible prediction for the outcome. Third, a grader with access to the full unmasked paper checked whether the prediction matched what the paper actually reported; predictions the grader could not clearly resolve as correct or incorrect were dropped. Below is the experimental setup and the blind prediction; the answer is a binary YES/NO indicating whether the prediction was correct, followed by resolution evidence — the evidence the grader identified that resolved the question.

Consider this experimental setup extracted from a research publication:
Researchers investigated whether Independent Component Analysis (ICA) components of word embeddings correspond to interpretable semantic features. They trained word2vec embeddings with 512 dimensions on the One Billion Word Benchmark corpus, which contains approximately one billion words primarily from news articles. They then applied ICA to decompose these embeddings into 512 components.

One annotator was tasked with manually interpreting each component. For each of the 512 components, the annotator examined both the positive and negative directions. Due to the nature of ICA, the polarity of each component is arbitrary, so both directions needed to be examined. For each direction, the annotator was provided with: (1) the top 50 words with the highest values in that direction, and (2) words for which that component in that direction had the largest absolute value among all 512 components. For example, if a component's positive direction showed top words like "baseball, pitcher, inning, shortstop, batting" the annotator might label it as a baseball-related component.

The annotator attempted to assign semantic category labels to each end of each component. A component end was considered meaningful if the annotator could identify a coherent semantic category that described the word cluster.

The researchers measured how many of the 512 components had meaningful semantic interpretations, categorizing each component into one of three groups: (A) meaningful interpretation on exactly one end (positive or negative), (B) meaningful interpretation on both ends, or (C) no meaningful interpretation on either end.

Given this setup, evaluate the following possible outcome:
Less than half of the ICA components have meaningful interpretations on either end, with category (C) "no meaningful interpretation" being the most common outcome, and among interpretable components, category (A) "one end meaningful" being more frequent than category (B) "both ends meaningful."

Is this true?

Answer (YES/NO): NO